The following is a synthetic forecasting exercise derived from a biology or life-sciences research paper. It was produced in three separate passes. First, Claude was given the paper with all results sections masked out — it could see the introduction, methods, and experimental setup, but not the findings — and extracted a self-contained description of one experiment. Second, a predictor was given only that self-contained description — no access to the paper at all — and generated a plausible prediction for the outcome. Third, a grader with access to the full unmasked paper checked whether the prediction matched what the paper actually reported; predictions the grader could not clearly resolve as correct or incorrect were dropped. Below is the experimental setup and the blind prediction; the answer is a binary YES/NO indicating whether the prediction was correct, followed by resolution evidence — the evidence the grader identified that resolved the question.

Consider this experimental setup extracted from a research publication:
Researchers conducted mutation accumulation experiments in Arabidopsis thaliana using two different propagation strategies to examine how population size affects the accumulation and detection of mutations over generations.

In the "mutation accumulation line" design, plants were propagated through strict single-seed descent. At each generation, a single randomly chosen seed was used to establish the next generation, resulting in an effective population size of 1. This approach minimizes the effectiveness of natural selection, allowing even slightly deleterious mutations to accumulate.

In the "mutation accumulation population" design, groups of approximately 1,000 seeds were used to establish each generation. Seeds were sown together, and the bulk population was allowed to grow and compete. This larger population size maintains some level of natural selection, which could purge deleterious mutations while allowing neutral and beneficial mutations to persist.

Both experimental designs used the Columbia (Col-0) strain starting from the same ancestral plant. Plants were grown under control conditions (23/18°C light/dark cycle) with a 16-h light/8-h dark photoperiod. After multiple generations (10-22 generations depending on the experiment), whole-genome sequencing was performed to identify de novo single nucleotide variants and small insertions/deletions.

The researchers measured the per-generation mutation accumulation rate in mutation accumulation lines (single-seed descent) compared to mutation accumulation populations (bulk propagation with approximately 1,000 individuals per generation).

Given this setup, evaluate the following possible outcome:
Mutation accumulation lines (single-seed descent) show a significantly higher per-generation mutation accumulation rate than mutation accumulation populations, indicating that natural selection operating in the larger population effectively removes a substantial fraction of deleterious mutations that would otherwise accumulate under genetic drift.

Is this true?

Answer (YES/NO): NO